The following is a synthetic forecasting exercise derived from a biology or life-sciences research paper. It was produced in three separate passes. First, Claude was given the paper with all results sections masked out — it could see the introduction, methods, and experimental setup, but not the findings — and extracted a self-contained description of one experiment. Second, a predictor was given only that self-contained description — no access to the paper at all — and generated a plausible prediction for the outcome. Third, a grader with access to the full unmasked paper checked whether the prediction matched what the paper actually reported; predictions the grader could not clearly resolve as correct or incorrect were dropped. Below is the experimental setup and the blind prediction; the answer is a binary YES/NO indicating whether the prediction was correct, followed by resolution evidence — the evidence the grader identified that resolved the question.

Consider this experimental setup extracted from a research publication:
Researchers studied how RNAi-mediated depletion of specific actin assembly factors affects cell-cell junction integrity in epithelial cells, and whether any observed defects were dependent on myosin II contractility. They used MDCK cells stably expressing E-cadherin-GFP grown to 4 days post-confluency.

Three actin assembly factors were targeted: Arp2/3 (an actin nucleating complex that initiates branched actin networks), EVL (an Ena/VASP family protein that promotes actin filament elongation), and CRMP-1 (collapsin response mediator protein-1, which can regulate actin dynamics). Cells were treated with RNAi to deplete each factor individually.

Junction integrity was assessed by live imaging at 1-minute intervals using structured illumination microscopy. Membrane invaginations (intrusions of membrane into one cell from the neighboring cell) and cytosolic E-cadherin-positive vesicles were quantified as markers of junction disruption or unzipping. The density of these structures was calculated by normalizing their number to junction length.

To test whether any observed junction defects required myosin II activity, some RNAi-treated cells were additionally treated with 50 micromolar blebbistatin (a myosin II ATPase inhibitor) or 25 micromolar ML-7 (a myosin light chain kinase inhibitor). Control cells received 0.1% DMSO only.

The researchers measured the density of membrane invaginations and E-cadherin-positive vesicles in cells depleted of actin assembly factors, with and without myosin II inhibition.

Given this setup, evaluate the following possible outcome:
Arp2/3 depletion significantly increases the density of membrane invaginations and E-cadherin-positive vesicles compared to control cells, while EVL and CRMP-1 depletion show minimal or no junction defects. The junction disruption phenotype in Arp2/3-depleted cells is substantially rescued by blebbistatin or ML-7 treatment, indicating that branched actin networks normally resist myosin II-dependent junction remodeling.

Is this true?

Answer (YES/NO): NO